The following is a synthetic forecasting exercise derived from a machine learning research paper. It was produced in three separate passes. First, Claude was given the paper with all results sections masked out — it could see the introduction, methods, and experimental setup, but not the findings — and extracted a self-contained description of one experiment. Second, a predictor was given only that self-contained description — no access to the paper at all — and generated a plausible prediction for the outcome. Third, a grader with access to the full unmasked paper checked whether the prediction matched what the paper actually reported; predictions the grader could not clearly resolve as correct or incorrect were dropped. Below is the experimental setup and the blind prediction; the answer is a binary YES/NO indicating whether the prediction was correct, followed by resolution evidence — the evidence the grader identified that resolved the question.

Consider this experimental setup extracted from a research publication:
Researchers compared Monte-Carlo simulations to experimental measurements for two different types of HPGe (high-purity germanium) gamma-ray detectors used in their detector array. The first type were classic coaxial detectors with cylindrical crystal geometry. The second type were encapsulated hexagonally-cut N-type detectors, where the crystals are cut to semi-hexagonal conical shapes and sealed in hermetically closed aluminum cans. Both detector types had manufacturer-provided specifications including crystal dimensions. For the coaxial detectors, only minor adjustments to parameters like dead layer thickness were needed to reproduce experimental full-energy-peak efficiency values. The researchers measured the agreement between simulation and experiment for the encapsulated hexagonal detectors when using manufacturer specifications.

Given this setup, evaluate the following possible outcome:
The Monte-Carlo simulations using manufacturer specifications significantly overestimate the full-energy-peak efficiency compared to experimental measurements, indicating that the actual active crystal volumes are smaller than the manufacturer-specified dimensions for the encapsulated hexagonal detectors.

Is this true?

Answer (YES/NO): YES